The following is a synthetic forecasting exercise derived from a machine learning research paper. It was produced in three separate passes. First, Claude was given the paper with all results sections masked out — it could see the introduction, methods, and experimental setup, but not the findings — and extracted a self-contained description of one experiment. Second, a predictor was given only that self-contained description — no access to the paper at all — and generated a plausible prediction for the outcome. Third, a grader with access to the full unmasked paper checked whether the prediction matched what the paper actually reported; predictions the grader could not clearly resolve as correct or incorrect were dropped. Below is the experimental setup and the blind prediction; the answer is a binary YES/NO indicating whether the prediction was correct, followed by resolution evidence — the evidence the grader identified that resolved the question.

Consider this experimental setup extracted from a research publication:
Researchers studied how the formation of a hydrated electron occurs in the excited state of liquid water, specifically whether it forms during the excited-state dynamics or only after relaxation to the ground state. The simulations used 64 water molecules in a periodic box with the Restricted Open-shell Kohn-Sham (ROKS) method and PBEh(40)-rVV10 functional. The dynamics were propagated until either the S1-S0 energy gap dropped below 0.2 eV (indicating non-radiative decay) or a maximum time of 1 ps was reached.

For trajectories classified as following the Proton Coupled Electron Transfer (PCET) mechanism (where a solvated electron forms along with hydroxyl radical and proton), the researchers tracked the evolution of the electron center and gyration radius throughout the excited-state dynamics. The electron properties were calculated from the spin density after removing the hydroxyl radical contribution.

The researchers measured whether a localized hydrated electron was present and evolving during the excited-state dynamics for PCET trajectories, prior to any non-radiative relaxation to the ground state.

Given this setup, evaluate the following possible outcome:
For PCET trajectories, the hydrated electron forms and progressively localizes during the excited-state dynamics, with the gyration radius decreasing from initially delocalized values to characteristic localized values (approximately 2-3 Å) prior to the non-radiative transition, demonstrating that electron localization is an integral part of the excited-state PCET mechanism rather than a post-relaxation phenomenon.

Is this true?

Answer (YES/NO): YES